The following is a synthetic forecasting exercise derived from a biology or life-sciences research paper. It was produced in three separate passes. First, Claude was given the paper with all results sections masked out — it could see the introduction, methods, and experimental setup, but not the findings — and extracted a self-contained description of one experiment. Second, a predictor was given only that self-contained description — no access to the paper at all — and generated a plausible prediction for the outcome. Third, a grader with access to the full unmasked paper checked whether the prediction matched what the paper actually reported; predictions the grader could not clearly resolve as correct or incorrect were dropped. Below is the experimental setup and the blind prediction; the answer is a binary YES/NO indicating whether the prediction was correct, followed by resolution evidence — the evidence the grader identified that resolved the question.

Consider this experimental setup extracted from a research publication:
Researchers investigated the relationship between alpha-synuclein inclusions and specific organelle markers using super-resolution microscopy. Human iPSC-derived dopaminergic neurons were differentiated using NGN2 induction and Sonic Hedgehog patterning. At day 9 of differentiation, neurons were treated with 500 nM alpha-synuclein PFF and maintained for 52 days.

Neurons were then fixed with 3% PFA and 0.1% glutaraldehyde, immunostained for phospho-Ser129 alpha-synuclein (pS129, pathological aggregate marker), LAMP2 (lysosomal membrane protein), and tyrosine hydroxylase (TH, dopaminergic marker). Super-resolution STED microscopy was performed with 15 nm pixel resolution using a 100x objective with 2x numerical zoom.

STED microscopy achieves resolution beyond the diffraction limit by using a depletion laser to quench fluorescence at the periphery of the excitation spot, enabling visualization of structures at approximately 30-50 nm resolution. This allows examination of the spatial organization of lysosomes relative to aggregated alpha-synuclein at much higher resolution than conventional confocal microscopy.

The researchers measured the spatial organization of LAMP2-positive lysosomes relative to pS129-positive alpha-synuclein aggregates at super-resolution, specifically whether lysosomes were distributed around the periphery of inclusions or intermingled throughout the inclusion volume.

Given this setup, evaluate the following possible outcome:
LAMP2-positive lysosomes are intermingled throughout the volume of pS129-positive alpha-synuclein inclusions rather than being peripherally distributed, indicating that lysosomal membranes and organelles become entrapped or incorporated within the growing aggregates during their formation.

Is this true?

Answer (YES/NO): YES